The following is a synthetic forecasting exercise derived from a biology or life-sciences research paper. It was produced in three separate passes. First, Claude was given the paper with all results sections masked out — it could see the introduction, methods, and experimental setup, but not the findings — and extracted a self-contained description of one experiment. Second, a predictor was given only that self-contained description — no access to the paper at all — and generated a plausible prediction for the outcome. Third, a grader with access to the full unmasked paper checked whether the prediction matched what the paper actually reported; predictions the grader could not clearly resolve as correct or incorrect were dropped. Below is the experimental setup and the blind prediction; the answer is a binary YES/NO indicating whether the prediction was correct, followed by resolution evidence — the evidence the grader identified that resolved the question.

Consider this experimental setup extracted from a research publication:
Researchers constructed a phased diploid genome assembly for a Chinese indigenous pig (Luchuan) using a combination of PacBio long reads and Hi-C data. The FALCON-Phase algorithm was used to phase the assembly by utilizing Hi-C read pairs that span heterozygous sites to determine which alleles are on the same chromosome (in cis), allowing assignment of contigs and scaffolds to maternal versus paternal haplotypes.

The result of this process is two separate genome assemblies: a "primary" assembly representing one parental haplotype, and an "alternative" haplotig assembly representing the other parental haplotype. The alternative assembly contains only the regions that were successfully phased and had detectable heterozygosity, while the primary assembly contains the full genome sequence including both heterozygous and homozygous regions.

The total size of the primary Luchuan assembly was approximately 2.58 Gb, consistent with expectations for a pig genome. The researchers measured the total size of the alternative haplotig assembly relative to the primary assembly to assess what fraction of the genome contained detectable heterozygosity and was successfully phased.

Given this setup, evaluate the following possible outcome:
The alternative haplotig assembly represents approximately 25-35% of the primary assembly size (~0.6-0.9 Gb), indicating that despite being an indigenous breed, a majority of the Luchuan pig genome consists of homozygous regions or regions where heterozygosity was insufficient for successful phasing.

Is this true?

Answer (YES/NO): NO